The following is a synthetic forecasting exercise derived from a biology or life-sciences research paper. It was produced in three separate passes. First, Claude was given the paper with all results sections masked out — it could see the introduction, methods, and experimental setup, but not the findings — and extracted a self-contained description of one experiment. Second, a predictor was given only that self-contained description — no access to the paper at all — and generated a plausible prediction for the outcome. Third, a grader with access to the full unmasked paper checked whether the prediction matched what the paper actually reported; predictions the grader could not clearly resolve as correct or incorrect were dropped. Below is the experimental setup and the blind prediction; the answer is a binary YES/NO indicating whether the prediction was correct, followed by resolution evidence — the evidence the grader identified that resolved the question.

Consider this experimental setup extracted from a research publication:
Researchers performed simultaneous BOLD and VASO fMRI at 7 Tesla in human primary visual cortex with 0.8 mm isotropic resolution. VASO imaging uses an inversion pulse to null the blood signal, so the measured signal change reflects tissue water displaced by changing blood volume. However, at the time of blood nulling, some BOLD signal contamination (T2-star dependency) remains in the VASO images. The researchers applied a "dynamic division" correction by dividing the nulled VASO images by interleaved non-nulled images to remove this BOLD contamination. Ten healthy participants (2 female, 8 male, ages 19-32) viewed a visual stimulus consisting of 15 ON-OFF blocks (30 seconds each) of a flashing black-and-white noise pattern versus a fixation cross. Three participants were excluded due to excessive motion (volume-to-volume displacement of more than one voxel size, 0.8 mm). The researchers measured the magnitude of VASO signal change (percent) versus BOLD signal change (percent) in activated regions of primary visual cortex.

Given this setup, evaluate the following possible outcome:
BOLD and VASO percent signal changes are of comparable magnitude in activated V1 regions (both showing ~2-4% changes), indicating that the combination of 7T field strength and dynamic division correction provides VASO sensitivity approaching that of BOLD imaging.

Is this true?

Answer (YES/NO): NO